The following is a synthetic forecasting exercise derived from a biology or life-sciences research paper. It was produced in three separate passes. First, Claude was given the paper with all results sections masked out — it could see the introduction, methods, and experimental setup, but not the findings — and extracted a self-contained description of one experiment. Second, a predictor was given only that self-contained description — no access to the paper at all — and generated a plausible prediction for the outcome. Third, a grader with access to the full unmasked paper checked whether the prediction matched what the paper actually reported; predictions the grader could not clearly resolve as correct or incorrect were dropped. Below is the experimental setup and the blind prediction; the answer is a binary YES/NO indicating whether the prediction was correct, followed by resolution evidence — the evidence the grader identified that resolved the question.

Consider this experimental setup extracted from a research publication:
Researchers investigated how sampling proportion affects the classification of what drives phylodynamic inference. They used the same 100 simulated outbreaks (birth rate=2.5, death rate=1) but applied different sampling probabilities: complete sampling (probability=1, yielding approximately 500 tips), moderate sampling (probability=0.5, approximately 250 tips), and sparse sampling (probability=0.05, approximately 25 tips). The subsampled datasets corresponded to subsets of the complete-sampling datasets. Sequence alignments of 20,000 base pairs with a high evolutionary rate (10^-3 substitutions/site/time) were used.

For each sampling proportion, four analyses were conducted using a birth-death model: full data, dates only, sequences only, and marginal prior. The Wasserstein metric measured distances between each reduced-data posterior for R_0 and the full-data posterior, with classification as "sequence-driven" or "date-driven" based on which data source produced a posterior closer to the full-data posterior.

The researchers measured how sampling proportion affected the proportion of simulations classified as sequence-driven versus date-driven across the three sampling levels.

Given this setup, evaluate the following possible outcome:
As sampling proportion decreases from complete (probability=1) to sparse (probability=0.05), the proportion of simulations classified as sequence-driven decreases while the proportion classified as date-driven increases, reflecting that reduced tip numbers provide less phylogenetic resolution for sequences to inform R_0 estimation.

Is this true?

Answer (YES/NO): NO